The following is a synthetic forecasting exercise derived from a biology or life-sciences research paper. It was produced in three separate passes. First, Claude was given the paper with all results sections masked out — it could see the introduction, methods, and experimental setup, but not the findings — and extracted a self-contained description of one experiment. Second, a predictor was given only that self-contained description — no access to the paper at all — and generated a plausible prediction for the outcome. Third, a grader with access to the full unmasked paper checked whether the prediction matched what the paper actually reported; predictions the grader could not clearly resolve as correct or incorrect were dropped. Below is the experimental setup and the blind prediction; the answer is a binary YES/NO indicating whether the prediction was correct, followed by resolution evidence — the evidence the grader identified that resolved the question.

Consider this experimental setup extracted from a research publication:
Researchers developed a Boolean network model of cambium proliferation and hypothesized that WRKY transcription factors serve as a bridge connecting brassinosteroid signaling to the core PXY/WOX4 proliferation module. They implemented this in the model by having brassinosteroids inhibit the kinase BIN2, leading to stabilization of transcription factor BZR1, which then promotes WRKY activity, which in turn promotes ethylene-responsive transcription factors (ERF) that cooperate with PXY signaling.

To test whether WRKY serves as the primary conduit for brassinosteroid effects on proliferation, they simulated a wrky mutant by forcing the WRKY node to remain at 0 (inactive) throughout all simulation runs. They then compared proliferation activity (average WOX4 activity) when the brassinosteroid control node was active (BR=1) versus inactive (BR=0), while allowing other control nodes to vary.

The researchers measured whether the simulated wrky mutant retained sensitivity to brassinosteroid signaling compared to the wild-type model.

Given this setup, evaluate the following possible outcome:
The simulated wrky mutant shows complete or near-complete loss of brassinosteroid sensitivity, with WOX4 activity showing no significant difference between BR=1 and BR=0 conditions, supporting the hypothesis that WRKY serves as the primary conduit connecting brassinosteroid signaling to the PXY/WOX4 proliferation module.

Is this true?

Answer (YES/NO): YES